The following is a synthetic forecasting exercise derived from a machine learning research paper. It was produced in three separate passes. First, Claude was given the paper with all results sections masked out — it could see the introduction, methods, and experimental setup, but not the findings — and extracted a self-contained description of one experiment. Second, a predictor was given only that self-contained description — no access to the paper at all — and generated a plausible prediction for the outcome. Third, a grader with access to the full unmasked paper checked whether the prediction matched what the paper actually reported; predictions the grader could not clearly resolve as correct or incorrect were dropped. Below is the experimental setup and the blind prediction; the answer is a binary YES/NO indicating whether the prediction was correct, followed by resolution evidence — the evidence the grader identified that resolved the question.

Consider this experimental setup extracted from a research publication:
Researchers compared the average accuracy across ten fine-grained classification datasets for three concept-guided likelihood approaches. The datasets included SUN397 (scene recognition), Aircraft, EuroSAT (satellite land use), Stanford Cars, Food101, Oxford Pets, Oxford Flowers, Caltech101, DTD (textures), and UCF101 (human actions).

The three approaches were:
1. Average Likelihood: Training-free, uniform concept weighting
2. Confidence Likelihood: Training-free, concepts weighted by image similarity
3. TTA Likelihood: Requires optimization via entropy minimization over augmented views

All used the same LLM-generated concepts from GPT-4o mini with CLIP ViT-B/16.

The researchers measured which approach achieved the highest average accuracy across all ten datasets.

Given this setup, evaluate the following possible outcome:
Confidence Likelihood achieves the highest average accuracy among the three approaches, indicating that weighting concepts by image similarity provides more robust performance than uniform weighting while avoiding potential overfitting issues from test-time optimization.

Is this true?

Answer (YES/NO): YES